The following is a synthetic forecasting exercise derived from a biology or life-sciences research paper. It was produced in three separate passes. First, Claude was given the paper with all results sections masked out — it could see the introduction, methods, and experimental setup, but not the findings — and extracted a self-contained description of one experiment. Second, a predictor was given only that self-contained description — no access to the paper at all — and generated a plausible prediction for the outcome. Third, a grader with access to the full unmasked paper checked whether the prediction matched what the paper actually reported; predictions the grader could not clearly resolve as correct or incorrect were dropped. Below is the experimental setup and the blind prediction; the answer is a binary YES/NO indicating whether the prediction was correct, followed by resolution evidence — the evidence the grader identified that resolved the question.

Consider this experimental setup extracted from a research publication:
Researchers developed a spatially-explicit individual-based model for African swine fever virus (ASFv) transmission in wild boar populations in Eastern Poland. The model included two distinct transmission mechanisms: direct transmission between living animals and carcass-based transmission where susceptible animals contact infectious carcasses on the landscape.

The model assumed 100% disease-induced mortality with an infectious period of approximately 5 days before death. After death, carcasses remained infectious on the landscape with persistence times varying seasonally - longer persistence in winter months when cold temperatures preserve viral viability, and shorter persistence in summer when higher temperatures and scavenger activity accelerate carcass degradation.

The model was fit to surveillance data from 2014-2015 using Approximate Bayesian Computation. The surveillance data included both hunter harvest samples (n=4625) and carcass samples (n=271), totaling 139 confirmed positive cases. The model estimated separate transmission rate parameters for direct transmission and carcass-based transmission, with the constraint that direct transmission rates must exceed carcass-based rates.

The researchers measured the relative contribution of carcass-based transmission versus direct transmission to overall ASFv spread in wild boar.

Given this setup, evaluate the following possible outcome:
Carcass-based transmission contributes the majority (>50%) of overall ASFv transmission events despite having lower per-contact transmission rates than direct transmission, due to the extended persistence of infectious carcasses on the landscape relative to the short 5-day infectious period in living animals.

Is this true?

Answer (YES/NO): NO